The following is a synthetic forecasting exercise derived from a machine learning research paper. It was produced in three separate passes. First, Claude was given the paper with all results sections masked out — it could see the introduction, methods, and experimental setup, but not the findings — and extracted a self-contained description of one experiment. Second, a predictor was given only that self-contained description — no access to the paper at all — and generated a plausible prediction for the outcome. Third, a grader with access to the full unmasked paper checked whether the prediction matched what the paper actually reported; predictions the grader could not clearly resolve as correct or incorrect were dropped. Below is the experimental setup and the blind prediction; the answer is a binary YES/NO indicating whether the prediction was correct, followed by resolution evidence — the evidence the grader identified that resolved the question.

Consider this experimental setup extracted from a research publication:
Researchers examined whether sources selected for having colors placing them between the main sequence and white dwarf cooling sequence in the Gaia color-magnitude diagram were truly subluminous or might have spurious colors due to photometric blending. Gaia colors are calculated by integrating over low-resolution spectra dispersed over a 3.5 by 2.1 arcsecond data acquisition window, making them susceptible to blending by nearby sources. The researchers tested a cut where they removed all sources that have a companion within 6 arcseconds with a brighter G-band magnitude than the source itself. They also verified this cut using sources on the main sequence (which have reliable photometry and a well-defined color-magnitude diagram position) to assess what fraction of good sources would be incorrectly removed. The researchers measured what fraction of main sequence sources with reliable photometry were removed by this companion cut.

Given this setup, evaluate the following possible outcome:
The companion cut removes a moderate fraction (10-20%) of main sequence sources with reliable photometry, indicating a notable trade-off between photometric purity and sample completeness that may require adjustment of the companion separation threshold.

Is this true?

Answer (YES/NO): NO